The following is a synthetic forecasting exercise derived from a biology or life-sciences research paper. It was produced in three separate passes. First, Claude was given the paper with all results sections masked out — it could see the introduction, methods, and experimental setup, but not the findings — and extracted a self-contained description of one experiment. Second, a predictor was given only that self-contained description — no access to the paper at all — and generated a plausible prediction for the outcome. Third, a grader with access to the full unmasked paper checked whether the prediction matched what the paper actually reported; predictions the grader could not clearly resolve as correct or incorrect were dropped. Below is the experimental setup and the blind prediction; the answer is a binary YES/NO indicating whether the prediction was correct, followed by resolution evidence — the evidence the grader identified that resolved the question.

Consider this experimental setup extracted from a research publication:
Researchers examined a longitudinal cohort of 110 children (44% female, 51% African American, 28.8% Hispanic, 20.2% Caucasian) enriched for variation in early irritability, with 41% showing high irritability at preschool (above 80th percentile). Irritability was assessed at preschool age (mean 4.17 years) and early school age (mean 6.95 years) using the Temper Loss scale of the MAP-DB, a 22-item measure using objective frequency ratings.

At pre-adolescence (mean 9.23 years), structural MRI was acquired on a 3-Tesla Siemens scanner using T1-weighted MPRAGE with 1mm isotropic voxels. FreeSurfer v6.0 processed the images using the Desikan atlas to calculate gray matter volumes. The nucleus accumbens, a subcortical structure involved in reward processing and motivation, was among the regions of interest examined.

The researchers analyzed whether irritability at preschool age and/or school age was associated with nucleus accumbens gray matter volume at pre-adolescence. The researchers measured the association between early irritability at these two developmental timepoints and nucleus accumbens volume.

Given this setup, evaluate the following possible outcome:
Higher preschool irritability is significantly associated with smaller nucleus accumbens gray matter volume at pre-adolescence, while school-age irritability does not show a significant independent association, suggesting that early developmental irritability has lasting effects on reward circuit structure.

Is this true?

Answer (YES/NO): NO